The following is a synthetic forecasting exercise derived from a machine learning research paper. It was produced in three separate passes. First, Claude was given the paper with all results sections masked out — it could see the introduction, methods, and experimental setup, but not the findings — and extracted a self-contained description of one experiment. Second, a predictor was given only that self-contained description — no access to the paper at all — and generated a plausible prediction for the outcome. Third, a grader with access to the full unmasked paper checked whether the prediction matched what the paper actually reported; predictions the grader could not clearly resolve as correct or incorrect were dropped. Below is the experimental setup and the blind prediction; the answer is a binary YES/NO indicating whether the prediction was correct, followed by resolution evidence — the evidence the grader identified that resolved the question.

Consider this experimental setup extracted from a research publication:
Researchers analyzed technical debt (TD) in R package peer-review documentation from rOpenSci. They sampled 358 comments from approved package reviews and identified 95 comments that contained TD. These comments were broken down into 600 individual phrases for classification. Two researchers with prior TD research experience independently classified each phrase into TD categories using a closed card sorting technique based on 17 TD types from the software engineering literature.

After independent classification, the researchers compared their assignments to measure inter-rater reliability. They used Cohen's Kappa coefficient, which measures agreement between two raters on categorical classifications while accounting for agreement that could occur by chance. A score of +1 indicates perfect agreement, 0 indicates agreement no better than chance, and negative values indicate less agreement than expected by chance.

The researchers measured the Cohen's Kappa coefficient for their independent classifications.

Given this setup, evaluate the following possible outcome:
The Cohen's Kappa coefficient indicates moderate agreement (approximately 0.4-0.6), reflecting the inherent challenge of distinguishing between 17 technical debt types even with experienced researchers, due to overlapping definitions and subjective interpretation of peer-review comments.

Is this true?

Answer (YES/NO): NO